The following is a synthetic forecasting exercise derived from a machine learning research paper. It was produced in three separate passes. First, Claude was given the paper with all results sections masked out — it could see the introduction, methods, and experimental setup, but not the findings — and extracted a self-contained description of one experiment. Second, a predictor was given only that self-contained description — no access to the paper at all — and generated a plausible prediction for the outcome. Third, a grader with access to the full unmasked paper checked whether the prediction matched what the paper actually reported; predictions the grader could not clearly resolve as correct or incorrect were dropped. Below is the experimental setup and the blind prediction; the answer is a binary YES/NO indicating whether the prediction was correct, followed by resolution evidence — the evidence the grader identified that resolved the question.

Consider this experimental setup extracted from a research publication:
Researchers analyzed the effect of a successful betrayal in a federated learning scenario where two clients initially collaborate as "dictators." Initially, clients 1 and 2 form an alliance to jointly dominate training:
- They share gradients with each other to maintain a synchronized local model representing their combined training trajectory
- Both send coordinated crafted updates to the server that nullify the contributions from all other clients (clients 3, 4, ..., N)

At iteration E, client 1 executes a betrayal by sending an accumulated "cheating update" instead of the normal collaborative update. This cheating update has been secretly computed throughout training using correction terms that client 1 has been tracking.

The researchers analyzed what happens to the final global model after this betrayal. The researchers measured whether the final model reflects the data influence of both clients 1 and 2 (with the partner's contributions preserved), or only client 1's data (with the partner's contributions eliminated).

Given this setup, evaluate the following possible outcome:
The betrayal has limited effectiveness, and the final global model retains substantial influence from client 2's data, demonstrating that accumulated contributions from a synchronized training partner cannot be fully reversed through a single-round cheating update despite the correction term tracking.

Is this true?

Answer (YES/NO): NO